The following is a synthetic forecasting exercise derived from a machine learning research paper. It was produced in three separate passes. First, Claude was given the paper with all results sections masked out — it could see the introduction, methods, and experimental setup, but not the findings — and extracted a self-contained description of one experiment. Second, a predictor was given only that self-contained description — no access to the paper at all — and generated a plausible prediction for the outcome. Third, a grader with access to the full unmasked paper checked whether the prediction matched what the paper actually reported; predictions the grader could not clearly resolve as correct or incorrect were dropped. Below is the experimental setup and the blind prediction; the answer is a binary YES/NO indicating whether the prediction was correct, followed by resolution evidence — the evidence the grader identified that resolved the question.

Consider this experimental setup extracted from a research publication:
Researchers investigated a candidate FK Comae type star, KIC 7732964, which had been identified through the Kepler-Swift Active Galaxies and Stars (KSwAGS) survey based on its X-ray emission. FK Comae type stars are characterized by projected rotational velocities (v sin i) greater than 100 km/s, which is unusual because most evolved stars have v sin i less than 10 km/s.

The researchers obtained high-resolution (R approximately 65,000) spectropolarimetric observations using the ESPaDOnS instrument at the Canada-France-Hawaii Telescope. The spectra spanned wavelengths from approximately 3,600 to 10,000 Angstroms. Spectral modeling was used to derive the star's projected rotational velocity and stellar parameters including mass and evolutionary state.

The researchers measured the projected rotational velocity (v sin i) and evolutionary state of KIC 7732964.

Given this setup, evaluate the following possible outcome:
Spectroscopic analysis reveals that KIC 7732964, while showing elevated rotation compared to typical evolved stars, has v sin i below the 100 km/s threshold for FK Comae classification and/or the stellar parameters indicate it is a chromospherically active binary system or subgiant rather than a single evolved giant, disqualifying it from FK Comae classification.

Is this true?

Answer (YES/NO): YES